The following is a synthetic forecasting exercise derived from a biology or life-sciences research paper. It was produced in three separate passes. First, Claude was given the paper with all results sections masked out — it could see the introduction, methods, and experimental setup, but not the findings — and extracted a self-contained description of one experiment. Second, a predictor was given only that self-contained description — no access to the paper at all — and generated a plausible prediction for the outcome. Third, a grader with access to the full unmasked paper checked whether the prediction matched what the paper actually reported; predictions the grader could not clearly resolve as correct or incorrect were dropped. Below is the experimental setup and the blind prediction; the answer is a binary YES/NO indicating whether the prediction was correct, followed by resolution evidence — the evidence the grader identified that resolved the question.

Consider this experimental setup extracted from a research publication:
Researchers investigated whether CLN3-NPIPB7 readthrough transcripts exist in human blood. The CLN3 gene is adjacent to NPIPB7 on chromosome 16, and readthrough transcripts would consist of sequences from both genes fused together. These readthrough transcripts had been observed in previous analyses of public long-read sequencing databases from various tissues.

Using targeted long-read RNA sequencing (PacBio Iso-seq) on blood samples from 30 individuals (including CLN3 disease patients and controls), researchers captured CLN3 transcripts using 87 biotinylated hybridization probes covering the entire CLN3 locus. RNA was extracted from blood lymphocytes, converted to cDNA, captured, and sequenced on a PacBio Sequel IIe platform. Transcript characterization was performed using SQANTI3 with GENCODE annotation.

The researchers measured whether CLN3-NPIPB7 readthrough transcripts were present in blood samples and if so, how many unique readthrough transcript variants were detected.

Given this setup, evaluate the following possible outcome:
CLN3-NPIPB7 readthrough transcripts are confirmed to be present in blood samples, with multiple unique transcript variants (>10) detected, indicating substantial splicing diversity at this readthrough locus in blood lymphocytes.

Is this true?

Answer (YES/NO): YES